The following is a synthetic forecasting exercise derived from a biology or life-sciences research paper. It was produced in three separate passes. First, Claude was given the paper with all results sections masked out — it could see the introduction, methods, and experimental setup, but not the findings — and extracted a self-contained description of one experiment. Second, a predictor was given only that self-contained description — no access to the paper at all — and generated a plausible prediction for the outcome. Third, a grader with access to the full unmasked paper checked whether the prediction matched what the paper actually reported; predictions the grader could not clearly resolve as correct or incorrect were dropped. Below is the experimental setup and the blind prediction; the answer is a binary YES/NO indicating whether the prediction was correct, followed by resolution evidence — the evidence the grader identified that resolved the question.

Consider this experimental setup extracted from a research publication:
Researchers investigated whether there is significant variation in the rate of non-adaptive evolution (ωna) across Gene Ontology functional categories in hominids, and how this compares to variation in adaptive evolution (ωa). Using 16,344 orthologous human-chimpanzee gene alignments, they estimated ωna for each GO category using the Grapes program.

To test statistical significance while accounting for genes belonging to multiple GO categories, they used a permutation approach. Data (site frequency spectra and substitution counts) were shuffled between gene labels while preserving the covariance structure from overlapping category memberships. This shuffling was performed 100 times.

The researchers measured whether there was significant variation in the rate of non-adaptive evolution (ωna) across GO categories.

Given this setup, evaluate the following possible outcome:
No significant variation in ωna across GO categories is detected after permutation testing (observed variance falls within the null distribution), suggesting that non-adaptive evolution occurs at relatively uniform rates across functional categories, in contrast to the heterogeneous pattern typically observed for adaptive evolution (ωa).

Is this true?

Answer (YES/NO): NO